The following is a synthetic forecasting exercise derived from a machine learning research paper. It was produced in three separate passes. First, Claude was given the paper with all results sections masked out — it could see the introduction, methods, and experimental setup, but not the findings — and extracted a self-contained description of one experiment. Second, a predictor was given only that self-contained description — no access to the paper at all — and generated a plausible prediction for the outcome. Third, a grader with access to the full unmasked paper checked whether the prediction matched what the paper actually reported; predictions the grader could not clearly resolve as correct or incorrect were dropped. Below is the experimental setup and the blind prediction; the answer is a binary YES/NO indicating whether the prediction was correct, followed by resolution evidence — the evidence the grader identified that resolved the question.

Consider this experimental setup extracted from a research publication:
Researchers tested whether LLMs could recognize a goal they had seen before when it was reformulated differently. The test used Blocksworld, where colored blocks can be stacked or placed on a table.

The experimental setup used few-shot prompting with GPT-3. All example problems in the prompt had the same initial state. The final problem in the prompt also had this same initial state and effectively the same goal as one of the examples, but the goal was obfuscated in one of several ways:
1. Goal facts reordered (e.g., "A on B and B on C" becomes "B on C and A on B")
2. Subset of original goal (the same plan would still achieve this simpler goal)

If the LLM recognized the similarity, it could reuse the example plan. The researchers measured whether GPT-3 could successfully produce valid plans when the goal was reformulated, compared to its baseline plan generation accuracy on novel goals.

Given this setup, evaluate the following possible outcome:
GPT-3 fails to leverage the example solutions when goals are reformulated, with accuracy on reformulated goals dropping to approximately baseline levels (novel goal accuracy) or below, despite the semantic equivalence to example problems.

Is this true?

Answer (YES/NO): NO